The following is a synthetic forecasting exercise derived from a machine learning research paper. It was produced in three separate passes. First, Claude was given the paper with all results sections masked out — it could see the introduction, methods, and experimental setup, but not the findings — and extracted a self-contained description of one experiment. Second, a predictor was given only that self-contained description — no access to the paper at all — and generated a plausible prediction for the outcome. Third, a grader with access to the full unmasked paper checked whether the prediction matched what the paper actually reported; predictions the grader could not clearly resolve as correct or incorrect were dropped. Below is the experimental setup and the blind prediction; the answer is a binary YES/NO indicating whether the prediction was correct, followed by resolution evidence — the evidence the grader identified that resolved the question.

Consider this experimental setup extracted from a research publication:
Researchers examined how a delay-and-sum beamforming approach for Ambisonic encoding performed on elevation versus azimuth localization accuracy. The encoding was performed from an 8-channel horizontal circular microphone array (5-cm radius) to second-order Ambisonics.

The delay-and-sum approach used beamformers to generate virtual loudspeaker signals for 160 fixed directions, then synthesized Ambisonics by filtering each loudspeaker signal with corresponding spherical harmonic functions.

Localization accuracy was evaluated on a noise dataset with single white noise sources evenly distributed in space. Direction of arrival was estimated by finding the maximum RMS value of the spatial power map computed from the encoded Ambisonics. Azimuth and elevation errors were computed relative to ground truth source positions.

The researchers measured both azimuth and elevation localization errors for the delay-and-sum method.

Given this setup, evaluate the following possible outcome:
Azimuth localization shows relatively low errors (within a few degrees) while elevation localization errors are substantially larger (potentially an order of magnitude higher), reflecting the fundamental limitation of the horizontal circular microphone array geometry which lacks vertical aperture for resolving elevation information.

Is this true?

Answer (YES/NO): NO